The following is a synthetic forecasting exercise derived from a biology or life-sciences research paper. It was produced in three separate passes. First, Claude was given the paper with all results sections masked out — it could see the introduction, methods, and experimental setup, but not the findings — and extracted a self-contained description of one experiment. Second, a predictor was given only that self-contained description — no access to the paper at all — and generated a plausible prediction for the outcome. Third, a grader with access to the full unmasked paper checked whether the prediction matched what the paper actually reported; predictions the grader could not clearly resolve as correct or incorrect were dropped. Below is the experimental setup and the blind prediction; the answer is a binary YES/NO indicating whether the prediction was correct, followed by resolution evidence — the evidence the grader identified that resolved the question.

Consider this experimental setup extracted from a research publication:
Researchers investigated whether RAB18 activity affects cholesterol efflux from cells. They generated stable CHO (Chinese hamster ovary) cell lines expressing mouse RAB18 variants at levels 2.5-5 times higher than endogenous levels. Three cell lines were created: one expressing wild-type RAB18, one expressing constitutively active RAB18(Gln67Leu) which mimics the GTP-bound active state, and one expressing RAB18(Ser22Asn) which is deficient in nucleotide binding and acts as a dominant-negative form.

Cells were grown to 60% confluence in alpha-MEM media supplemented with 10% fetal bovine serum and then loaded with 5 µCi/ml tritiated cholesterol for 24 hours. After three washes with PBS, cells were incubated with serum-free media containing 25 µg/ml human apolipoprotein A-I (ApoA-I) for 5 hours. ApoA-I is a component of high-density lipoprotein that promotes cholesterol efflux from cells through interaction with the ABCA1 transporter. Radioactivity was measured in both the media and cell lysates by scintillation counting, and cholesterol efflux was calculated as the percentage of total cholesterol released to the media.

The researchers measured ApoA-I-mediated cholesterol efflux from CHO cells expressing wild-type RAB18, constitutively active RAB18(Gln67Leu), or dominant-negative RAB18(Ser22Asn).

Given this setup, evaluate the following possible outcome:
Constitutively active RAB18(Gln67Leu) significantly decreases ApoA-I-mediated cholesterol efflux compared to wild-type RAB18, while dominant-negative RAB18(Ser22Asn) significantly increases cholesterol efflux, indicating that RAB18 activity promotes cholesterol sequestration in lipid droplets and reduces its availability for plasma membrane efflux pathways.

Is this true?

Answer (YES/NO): NO